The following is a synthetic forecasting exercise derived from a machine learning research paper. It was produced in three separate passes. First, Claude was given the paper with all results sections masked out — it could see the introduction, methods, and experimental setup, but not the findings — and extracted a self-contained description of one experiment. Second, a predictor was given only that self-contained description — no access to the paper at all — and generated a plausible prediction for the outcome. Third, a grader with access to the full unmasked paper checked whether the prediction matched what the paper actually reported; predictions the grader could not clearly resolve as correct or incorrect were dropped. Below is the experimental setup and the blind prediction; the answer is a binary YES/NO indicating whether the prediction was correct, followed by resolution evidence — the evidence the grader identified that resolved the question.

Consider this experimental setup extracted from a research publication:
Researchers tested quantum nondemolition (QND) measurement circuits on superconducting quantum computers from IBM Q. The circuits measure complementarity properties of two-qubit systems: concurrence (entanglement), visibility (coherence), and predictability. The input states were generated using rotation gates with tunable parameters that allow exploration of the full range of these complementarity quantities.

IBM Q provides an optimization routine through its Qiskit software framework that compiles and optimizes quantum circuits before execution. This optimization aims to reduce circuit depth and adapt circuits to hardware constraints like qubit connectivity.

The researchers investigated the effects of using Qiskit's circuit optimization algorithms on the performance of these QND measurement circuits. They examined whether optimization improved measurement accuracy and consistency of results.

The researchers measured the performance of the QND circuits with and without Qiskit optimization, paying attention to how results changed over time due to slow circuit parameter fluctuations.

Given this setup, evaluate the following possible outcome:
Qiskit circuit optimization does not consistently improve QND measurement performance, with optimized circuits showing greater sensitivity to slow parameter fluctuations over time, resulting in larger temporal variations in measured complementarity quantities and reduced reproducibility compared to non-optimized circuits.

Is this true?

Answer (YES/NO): NO